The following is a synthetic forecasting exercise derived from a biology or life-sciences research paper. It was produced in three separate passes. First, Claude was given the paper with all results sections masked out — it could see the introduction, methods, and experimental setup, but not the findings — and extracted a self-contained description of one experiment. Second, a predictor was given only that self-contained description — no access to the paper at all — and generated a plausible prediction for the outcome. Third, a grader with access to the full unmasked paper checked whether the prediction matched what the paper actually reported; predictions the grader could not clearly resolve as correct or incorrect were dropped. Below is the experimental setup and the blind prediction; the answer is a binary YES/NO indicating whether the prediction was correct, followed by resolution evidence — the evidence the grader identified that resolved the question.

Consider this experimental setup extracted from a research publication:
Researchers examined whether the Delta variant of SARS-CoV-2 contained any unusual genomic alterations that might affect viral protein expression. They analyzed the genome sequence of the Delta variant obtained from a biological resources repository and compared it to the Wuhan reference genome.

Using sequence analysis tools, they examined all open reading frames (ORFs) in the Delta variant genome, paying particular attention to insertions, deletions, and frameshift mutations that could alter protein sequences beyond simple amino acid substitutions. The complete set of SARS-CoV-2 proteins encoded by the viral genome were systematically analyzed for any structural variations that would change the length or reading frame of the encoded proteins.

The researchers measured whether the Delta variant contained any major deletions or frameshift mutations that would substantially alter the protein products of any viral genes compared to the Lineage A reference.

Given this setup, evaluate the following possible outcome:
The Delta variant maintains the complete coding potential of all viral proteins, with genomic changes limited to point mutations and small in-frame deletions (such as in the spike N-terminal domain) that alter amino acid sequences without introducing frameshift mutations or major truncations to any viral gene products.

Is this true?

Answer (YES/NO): NO